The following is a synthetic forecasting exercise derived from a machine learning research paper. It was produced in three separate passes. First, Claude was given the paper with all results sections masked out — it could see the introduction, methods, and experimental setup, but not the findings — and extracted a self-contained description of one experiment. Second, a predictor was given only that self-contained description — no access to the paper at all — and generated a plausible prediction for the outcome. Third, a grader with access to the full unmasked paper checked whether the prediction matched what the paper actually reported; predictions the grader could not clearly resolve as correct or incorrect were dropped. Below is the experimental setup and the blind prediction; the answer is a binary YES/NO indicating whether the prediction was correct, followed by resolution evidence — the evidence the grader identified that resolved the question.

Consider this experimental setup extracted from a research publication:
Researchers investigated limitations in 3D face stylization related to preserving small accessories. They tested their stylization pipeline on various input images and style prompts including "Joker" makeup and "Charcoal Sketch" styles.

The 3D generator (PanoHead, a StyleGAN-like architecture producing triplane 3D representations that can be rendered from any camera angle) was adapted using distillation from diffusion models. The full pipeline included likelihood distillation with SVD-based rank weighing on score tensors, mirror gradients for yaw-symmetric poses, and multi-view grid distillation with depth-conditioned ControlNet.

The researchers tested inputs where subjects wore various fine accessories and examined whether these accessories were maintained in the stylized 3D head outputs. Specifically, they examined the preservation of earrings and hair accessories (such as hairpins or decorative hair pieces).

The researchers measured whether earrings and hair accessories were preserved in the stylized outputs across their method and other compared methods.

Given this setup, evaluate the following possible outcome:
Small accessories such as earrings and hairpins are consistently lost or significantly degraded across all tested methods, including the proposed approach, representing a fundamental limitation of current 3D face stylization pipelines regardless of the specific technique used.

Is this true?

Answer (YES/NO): YES